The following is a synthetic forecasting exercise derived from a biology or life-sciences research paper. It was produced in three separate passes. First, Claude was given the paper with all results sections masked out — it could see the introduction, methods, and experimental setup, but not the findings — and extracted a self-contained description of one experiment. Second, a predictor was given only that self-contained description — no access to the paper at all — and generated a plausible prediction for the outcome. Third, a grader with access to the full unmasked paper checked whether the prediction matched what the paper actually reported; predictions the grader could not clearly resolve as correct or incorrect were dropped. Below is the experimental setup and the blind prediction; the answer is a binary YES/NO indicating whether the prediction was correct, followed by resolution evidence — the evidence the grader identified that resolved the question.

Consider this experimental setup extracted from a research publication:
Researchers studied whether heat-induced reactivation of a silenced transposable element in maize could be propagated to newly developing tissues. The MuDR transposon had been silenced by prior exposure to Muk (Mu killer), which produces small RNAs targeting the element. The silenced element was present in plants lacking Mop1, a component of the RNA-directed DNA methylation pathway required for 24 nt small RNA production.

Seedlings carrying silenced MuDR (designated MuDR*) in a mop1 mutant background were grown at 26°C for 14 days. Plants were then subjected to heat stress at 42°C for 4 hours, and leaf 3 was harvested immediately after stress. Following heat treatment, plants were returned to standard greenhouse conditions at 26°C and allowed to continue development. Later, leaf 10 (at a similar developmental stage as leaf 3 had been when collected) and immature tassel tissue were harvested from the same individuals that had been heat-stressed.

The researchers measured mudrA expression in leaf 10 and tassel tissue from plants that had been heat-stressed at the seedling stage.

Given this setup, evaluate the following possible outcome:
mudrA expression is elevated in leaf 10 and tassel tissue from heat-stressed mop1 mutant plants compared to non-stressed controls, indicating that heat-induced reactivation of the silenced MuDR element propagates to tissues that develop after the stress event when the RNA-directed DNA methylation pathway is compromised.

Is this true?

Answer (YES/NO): YES